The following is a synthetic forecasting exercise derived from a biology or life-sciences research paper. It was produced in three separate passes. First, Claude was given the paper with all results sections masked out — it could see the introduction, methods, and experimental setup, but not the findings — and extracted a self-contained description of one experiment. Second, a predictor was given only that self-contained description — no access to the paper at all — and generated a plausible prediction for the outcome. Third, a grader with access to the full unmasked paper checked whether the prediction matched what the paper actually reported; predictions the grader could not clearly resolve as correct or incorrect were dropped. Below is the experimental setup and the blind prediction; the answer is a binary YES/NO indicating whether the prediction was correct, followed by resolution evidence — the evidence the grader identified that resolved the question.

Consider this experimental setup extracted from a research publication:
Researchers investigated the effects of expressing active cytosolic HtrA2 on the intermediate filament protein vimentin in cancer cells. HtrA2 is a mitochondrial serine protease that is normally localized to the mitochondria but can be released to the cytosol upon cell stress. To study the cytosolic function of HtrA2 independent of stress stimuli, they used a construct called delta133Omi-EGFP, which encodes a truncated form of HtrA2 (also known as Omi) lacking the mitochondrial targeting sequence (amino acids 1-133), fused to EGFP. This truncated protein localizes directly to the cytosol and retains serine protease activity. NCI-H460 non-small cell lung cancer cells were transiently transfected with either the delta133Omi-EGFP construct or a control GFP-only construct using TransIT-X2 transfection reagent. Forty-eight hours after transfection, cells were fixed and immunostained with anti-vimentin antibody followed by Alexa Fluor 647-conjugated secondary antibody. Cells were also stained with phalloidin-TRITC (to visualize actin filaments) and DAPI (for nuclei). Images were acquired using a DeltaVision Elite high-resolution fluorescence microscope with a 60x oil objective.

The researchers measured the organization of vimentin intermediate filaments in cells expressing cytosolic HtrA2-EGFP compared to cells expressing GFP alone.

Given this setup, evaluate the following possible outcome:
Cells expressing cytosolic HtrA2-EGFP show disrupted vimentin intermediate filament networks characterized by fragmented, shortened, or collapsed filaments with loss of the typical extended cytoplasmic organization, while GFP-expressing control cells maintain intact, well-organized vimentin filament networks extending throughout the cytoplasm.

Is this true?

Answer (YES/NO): YES